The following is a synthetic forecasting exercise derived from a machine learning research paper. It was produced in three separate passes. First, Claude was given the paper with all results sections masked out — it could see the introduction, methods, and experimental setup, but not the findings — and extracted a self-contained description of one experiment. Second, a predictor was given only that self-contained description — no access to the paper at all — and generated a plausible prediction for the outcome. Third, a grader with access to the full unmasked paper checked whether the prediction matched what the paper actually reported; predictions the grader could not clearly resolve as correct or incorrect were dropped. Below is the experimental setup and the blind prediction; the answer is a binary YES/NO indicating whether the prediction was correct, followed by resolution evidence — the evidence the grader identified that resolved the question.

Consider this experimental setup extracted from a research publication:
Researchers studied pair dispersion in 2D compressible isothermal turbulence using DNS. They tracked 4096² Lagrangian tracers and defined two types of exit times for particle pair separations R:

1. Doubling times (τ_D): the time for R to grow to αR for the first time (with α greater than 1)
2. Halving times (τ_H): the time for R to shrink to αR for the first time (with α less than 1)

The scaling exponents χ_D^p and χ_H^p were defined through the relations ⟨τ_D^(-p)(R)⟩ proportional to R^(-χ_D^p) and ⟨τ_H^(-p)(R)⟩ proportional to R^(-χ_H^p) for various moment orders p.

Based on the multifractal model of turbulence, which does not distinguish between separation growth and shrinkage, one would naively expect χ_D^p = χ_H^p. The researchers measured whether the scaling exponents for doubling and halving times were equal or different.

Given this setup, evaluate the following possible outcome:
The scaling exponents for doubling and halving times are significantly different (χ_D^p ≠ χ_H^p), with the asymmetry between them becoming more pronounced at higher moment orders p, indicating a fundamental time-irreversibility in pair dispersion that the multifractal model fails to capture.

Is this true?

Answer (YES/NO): NO